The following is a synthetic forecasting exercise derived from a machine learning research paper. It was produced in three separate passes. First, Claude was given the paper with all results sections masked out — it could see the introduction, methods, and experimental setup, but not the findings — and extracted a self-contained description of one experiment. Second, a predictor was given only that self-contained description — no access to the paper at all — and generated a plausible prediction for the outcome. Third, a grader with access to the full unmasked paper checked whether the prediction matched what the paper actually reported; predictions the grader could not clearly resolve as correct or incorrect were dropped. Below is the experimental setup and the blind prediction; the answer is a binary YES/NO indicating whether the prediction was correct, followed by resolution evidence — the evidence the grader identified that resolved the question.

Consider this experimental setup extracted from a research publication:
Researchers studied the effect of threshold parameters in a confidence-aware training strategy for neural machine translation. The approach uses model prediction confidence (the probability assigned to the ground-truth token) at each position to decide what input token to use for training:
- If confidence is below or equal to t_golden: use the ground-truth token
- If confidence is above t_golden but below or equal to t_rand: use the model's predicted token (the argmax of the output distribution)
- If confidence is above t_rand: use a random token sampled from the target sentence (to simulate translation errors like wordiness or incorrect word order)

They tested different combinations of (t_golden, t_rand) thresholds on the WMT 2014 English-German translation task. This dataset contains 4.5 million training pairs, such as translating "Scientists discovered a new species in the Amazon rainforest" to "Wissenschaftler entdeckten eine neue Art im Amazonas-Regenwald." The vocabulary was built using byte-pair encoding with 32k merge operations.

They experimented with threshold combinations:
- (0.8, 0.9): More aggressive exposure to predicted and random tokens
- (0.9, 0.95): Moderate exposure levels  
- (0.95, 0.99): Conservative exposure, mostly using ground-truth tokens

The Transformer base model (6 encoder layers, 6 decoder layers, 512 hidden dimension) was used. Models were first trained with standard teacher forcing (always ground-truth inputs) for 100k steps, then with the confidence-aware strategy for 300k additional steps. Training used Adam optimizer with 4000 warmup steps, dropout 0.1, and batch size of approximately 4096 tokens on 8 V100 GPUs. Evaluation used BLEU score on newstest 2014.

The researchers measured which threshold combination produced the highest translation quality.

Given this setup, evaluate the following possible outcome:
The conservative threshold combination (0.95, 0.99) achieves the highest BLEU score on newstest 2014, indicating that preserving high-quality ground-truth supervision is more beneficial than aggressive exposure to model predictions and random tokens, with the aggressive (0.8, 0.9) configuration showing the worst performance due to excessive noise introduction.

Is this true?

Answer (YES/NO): NO